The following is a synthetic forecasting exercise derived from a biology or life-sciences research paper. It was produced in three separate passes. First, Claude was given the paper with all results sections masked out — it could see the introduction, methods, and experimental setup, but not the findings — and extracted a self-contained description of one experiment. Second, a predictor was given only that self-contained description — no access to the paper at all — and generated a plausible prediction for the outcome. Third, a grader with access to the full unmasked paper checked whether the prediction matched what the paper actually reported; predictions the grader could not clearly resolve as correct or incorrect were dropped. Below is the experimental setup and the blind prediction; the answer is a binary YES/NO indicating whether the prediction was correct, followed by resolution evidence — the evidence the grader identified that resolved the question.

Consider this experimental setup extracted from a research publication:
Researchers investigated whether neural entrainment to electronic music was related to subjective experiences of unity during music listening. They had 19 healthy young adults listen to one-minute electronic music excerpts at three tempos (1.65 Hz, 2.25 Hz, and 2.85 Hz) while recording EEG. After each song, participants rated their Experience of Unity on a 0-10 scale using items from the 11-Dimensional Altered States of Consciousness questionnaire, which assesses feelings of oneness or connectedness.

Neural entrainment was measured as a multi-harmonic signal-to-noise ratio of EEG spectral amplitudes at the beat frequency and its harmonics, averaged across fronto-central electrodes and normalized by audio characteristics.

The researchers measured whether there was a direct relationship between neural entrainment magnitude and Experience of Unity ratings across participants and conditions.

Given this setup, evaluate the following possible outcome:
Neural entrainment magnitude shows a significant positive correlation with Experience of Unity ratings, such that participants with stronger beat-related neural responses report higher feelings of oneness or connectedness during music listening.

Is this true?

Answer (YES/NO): NO